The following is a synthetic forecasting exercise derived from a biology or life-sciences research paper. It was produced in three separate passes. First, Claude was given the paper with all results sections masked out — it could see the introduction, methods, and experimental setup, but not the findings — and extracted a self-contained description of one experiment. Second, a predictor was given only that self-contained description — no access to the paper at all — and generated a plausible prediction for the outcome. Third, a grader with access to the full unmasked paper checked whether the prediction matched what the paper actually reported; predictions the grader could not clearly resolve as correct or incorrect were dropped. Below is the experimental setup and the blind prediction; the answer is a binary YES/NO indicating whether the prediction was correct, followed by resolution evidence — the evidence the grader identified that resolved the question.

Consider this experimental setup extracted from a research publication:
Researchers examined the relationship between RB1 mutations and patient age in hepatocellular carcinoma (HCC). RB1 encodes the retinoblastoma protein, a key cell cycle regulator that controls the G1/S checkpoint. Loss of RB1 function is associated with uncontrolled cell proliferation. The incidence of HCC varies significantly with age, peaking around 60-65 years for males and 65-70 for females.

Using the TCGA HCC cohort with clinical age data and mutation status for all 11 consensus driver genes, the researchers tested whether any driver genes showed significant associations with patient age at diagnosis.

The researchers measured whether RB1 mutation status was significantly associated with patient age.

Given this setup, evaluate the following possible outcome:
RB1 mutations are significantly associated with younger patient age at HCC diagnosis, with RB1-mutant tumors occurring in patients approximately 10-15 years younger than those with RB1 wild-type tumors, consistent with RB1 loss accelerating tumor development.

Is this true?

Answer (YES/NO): NO